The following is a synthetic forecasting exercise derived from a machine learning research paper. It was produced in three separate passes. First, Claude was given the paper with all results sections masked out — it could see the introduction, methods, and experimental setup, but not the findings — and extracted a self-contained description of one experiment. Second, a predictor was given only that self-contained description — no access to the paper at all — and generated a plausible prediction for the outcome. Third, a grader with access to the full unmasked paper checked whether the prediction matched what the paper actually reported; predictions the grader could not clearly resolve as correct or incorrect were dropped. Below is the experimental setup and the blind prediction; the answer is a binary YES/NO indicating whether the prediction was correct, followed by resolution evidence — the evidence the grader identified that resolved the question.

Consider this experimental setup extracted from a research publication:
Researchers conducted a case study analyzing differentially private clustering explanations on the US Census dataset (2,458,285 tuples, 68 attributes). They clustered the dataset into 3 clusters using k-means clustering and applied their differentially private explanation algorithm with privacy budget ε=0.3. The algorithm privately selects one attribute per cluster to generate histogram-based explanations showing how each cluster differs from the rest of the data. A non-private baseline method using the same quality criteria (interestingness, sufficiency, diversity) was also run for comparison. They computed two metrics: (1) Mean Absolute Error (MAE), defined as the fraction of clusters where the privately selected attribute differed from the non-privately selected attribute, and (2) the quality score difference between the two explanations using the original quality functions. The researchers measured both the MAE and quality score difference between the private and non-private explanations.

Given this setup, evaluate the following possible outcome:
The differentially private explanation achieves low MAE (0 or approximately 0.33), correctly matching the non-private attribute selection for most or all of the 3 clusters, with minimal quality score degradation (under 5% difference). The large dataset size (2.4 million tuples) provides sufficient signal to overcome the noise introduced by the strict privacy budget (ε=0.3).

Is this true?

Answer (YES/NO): NO